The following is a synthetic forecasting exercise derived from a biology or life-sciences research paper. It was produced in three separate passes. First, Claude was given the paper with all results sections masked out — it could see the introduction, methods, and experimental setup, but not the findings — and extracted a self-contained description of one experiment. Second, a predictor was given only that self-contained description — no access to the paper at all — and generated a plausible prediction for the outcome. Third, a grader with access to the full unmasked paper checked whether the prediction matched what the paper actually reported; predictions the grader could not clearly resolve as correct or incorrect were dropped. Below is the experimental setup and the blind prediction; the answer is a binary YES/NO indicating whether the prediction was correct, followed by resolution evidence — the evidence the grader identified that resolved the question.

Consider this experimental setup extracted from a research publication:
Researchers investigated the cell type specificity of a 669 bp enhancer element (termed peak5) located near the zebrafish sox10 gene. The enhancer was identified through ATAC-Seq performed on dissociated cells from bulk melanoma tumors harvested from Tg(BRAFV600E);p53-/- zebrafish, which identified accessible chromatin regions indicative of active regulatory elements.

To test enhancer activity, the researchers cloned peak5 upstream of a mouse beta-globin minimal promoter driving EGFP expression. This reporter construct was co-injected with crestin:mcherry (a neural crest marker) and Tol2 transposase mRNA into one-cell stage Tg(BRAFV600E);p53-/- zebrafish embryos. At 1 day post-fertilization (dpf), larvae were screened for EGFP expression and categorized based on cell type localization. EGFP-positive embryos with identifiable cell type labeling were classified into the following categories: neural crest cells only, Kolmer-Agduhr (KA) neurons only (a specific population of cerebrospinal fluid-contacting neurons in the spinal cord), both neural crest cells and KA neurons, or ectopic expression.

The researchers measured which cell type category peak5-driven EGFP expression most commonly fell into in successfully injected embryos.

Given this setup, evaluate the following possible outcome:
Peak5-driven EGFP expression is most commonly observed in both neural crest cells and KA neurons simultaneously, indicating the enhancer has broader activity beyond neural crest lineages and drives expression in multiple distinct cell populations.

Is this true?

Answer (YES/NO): YES